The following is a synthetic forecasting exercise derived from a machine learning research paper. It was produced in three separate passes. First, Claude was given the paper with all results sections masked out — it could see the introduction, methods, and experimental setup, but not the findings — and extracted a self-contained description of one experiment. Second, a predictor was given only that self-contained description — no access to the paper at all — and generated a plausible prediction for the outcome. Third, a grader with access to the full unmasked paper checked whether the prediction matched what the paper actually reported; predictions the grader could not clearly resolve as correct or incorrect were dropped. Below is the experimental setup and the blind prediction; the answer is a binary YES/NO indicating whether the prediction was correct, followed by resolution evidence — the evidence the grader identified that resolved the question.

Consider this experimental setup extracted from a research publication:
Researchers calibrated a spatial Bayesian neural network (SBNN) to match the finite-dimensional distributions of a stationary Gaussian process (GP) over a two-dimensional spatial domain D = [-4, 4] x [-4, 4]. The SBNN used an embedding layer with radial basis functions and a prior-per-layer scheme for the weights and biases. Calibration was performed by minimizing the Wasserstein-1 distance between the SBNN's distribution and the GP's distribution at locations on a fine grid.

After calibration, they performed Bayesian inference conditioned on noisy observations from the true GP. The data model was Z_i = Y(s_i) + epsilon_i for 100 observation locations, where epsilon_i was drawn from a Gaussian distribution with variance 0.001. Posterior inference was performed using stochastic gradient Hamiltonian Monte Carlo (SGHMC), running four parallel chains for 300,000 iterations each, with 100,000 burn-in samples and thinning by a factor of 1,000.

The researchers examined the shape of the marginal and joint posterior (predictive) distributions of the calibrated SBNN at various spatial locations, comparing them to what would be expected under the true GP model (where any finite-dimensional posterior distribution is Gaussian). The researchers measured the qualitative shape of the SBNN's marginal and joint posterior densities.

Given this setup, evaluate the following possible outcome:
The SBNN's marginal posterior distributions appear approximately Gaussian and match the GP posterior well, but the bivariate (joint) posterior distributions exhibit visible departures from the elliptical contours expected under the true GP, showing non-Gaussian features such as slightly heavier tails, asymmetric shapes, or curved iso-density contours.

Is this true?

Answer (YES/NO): NO